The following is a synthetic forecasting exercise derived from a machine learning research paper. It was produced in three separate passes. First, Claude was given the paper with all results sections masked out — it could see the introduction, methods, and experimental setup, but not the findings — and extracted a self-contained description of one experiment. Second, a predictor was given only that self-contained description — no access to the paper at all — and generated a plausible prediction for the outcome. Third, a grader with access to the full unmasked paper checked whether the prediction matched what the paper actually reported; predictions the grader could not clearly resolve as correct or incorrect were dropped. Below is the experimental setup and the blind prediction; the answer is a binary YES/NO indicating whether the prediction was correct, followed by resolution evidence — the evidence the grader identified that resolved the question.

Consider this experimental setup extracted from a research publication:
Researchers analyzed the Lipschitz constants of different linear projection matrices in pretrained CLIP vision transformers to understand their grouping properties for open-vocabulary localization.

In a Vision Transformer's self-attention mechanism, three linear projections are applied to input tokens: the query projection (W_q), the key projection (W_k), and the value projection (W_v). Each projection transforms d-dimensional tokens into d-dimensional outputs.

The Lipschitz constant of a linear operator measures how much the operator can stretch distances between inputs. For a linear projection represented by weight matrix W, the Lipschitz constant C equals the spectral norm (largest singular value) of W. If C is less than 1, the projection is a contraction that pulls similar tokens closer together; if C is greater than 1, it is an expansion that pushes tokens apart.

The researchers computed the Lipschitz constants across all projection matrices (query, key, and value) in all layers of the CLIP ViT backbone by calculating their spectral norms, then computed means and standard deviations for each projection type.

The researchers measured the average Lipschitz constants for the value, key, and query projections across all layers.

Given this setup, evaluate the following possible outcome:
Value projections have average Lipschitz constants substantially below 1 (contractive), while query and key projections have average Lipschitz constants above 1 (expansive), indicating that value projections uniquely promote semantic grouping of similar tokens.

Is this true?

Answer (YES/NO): NO